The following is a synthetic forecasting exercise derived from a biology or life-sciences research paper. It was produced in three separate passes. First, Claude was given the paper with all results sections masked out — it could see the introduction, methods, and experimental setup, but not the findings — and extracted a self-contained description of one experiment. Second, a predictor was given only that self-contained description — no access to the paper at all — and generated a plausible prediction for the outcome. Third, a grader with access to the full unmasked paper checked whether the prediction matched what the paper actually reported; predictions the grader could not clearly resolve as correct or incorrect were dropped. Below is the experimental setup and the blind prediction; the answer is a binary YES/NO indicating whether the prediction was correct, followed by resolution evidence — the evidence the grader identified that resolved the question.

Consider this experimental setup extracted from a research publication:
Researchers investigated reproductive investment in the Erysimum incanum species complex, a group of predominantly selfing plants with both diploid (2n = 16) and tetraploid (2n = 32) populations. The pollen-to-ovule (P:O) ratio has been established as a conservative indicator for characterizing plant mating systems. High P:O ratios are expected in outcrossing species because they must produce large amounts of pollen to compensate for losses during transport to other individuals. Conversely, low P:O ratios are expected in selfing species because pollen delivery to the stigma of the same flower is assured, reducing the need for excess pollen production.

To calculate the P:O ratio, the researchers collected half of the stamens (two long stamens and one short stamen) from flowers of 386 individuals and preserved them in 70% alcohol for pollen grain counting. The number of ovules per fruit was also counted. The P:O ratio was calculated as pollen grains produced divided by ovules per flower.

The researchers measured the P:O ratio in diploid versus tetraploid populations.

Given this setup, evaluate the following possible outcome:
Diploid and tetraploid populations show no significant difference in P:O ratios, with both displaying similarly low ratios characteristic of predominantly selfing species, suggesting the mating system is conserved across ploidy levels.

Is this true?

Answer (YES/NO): NO